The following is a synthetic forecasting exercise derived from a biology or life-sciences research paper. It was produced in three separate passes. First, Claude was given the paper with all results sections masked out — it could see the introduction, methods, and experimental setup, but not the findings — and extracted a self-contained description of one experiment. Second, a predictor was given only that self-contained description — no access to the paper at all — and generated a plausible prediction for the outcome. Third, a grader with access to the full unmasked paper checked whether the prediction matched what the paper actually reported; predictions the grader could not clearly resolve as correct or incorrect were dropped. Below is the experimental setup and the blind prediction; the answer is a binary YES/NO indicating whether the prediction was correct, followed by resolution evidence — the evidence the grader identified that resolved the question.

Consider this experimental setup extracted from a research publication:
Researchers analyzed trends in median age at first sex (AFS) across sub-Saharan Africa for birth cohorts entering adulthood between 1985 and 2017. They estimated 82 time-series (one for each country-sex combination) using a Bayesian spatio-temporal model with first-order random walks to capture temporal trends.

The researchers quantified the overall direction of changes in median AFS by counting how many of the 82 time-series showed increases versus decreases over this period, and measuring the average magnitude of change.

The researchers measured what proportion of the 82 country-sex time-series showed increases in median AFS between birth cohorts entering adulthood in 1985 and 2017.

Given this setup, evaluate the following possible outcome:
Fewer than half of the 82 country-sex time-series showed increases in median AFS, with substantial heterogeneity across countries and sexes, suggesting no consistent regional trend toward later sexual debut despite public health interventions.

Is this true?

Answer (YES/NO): NO